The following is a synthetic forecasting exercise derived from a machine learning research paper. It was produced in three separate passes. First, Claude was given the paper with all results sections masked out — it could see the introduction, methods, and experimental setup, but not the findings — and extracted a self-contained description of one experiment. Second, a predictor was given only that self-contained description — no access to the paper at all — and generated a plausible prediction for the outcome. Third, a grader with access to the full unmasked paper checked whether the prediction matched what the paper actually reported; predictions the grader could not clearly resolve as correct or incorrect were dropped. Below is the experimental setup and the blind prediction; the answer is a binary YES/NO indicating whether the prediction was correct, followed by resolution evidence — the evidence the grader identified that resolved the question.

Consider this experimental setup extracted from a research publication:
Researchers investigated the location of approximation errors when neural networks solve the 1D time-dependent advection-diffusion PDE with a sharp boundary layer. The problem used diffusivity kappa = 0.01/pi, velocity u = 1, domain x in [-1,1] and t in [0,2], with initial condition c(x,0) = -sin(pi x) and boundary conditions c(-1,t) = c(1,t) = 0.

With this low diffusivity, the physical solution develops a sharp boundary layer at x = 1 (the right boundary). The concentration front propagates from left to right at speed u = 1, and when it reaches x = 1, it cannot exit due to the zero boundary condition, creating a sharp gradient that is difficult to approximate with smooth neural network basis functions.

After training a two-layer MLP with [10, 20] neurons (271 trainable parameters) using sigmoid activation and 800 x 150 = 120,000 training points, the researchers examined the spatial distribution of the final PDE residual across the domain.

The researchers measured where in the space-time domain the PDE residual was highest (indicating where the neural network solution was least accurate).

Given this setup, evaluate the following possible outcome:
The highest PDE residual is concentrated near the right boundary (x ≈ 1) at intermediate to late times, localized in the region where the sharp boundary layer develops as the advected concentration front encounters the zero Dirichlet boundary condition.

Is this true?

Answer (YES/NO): YES